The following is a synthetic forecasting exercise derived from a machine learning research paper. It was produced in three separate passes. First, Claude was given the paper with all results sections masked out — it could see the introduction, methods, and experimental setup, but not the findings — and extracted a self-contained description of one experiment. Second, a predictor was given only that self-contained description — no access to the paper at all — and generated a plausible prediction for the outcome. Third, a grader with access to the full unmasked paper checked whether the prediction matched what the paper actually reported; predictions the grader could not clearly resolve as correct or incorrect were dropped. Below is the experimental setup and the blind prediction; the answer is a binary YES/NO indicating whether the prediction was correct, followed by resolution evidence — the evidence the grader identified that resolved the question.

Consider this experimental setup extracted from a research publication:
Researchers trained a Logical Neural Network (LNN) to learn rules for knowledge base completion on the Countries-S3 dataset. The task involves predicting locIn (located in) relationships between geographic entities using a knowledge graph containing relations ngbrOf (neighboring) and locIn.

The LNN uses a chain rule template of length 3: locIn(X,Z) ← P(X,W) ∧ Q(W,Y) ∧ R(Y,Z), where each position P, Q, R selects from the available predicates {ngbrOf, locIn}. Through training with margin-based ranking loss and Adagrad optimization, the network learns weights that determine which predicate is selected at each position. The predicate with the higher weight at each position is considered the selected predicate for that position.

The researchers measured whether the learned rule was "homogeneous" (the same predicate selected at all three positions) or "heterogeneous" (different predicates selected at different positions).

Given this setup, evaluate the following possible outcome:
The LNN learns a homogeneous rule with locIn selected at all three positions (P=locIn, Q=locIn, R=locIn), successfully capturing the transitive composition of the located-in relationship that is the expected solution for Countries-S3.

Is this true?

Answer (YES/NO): NO